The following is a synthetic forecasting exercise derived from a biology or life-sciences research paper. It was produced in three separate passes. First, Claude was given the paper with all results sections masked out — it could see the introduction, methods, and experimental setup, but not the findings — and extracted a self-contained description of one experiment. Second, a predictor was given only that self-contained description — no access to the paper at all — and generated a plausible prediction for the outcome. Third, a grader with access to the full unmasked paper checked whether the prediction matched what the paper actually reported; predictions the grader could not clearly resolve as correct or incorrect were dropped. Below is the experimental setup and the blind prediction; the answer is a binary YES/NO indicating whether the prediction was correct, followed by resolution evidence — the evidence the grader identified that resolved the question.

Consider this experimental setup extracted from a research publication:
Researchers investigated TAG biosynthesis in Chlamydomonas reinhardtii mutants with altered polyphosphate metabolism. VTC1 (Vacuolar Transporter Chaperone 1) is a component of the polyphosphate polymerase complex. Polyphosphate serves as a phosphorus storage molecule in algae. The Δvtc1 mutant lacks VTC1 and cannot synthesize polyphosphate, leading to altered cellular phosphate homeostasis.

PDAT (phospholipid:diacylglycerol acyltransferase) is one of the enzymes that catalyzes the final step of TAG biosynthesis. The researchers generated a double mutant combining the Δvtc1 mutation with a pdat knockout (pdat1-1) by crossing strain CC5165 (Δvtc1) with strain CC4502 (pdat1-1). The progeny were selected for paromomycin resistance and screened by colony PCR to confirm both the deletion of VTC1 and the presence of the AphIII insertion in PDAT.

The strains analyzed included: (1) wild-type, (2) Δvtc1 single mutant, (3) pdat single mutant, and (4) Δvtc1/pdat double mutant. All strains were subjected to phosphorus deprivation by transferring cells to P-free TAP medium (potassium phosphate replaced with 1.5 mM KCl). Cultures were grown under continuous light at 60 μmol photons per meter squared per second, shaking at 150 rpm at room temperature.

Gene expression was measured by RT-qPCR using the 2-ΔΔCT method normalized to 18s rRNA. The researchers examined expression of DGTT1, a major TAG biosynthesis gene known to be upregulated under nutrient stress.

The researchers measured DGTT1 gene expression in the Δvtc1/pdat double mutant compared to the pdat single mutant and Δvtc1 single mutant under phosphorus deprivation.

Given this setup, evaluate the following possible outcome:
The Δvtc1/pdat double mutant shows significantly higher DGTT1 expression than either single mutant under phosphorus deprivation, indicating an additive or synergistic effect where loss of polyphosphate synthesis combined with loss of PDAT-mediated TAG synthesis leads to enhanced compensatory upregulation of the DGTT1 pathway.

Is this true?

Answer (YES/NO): YES